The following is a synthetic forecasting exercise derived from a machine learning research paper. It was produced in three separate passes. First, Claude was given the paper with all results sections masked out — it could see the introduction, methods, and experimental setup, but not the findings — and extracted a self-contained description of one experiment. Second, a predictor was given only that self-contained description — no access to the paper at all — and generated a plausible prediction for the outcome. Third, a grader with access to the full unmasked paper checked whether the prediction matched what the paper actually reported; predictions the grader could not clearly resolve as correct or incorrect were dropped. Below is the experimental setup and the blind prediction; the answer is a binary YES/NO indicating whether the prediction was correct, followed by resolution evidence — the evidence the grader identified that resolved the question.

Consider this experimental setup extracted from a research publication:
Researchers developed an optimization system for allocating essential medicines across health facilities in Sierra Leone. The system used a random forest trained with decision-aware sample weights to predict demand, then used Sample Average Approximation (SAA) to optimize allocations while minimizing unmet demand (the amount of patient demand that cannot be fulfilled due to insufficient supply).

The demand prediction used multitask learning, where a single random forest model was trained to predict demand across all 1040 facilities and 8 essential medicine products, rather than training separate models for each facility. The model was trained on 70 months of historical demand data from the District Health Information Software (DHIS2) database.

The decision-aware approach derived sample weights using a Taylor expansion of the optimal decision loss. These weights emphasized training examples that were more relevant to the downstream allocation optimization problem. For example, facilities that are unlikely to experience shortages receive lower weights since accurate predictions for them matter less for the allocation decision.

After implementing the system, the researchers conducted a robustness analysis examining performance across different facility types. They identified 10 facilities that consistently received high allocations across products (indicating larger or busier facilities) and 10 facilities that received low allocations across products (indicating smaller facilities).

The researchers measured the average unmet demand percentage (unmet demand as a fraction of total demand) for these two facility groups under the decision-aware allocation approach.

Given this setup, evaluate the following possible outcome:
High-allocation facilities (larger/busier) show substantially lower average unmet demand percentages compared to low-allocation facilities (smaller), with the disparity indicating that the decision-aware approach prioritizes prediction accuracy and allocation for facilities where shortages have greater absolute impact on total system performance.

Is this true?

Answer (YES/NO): NO